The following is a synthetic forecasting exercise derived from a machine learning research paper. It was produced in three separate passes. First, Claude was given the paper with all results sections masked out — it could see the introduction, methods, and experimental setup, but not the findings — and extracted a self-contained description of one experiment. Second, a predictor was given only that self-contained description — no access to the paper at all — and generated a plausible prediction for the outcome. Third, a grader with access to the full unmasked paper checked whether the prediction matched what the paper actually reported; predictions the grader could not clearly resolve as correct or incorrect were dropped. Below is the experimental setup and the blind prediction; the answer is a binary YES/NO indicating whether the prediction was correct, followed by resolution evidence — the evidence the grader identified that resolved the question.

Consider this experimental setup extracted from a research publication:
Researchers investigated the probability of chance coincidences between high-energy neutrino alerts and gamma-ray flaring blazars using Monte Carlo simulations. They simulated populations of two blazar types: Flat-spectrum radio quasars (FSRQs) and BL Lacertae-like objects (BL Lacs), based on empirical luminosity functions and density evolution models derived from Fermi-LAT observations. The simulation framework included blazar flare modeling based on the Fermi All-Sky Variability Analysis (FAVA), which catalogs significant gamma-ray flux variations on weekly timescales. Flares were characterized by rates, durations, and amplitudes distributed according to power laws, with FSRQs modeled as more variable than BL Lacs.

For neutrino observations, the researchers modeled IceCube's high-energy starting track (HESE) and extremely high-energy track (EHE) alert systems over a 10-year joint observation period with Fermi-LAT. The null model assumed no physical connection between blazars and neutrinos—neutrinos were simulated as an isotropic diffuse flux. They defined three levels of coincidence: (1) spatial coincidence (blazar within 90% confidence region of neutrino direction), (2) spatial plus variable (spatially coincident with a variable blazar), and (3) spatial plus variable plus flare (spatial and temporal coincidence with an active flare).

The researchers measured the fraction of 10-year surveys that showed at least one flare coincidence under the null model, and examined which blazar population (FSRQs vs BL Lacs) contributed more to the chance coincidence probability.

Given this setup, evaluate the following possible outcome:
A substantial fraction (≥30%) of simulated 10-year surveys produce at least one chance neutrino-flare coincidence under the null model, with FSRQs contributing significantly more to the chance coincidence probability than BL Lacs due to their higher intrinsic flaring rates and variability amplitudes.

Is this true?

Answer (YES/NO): NO